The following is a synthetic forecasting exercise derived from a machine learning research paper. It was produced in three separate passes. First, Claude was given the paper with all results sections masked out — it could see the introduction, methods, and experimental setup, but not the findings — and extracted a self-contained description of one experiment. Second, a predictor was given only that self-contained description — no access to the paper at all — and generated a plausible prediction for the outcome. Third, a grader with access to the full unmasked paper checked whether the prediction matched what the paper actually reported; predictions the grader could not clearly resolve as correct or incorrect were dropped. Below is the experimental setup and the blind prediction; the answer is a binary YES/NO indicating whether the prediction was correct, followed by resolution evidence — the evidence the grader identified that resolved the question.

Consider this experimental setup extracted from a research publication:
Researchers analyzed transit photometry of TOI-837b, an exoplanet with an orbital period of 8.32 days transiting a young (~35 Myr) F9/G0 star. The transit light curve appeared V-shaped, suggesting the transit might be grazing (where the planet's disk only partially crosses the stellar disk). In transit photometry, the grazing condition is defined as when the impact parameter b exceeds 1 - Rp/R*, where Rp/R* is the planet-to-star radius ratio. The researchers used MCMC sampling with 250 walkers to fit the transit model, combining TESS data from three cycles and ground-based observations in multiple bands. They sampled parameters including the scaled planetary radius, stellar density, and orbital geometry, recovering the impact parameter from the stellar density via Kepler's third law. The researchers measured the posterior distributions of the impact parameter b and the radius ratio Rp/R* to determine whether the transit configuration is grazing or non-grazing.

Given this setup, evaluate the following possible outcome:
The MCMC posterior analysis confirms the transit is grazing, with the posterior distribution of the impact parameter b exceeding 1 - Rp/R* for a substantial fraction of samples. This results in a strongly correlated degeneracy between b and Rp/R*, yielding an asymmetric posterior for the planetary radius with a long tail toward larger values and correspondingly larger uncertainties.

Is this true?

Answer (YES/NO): NO